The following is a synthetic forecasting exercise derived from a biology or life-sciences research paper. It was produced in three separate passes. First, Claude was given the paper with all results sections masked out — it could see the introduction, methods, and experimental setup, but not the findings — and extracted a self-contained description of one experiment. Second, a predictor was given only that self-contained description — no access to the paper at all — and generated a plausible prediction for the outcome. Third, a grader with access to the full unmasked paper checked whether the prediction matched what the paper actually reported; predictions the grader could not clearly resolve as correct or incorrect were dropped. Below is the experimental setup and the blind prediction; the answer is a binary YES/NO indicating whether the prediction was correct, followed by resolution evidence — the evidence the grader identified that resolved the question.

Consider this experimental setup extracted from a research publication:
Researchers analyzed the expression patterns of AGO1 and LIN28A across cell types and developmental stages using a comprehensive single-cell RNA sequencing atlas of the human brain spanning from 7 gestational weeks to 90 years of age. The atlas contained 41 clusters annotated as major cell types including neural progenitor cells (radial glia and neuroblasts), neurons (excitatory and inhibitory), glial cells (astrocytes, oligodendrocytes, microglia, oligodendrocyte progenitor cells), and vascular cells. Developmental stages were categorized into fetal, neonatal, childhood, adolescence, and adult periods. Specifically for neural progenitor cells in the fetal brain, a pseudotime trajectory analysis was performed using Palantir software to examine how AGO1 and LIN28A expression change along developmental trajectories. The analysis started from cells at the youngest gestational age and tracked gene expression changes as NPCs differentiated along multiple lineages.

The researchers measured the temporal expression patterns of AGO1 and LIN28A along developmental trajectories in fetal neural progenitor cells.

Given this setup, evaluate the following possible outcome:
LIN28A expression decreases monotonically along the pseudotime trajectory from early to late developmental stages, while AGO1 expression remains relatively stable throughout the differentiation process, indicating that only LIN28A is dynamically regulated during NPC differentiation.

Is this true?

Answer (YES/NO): NO